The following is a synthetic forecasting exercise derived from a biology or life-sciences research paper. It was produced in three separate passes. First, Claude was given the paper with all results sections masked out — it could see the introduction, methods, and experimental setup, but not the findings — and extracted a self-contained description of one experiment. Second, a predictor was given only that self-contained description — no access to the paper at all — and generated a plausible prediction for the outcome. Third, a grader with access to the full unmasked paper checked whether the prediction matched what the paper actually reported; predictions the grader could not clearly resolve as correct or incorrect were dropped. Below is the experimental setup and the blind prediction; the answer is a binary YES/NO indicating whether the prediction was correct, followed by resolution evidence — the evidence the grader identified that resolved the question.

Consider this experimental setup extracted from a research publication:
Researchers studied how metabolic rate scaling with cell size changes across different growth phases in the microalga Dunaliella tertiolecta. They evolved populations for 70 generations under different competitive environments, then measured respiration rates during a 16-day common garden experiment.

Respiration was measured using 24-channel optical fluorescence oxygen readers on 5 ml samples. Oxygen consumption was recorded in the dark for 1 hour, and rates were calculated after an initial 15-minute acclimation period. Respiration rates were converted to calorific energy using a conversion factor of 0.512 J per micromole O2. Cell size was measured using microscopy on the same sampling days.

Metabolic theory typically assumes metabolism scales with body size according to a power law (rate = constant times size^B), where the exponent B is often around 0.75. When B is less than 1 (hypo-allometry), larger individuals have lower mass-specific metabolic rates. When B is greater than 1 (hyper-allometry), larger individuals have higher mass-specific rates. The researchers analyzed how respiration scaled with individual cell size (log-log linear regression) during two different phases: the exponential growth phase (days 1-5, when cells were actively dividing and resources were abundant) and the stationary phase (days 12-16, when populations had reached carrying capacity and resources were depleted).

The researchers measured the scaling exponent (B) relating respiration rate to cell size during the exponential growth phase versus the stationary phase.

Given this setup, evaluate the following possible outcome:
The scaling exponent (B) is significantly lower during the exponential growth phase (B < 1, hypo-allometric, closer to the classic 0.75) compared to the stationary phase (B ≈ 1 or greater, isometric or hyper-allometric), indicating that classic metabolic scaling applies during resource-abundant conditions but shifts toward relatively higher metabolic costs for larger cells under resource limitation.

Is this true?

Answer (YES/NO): NO